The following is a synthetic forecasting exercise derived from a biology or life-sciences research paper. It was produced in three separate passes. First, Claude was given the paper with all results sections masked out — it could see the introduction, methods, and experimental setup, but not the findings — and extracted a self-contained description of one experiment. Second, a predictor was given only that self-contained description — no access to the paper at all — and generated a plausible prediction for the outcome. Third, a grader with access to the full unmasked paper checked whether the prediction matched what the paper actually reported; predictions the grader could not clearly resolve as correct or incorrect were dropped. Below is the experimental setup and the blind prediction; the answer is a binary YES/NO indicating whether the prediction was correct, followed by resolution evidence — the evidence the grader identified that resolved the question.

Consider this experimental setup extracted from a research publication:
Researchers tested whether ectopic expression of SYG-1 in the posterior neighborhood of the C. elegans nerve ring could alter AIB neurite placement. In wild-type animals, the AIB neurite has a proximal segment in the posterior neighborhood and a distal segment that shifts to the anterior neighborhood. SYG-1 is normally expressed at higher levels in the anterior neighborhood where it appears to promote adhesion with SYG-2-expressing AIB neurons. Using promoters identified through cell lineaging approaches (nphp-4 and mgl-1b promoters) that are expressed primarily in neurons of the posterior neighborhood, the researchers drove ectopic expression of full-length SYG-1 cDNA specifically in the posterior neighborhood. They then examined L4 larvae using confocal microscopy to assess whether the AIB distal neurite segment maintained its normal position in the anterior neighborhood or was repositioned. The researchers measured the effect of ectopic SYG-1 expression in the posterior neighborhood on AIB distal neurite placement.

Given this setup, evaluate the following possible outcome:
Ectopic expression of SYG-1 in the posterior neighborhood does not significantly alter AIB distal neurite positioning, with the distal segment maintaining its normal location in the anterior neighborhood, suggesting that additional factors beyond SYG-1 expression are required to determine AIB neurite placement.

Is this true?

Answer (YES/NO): NO